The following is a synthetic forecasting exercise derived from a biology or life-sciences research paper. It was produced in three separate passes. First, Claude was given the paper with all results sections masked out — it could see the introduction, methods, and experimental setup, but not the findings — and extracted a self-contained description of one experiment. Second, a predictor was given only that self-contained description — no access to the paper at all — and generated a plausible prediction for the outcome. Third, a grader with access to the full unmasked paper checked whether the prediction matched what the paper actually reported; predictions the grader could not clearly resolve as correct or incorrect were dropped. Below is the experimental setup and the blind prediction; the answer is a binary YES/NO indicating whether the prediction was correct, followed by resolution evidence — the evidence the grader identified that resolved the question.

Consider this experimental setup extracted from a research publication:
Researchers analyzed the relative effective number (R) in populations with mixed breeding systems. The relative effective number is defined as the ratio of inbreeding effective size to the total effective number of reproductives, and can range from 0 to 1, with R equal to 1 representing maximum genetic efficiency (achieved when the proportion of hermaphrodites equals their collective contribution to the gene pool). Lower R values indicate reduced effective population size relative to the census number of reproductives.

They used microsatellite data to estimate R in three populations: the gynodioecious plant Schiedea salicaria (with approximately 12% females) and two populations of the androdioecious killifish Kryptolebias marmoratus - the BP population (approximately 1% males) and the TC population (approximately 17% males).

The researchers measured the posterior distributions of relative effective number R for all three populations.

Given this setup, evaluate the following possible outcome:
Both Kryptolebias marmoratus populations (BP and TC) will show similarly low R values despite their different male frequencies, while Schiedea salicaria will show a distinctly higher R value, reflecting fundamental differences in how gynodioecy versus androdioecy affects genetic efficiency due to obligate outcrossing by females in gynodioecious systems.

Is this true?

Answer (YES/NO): NO